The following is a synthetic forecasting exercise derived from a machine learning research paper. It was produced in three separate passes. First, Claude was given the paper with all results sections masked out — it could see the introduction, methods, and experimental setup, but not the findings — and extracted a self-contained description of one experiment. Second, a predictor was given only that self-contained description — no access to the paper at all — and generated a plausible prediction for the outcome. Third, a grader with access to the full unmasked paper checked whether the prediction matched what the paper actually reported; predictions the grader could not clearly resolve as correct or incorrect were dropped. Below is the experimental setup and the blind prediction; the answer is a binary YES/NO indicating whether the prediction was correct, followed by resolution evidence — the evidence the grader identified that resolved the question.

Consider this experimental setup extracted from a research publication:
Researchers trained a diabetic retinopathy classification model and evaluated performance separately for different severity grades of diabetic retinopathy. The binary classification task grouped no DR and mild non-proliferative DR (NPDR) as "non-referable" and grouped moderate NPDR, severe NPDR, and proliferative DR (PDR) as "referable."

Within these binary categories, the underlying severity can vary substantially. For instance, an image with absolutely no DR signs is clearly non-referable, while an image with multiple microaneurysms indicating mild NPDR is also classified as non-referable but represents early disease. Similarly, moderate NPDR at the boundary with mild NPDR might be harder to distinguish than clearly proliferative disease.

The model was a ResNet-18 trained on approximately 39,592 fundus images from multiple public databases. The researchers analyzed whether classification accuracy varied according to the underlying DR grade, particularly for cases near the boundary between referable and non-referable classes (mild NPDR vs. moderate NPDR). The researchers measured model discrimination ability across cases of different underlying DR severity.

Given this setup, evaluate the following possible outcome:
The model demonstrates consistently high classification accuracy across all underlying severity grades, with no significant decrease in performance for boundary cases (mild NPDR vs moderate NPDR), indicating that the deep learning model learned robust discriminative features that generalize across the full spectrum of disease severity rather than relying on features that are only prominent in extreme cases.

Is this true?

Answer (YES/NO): NO